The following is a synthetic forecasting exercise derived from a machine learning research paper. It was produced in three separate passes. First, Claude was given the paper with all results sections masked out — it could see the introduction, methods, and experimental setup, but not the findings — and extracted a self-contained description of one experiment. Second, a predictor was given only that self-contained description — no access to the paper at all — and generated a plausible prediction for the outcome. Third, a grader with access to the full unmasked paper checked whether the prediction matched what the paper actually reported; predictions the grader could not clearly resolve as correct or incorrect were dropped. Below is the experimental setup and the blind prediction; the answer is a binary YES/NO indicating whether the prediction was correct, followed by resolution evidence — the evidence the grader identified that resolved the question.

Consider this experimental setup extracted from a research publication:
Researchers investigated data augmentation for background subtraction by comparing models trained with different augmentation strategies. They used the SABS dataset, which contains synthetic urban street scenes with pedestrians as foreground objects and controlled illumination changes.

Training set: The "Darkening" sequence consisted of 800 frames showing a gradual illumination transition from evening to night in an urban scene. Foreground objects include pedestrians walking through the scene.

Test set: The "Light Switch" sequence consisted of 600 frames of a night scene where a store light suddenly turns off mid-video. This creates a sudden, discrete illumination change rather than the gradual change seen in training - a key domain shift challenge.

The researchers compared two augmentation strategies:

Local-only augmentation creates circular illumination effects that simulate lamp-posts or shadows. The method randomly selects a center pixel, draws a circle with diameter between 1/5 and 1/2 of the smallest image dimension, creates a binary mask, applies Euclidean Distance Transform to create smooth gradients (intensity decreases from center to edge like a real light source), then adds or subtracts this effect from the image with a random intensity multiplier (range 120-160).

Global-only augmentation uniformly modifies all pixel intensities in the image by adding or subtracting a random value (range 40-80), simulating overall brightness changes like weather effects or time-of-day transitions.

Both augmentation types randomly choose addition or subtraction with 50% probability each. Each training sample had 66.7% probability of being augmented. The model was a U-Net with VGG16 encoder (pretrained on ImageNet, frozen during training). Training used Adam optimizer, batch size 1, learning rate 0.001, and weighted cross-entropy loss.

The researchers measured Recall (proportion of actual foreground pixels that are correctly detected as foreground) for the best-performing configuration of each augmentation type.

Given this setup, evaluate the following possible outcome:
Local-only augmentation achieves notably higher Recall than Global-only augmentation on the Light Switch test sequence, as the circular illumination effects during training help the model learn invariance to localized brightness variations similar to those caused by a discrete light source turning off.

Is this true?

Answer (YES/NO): NO